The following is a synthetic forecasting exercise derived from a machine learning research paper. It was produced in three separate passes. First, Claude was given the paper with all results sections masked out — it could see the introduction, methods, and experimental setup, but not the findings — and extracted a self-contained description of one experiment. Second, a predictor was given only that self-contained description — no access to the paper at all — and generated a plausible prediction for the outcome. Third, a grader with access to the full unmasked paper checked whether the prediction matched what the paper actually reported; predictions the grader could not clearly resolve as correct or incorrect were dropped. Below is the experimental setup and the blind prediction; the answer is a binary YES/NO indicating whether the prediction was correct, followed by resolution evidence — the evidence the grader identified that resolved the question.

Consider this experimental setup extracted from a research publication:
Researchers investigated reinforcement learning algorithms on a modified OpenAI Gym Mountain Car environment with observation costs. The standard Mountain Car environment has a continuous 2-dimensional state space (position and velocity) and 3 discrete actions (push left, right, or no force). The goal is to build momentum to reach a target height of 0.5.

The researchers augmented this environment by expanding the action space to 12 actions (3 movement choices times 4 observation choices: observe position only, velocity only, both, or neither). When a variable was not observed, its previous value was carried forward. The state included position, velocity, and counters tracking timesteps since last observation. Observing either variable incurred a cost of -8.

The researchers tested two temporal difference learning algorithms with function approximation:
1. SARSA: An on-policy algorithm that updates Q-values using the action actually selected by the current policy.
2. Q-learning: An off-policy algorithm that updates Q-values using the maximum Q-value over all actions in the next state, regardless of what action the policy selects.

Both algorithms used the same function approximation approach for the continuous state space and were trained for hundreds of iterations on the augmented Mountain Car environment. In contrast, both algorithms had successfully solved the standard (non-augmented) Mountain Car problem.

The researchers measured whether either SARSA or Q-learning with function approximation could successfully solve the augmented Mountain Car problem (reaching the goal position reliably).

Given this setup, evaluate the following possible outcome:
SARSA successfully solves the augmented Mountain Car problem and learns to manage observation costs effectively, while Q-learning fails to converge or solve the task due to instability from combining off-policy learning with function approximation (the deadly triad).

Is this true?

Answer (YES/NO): NO